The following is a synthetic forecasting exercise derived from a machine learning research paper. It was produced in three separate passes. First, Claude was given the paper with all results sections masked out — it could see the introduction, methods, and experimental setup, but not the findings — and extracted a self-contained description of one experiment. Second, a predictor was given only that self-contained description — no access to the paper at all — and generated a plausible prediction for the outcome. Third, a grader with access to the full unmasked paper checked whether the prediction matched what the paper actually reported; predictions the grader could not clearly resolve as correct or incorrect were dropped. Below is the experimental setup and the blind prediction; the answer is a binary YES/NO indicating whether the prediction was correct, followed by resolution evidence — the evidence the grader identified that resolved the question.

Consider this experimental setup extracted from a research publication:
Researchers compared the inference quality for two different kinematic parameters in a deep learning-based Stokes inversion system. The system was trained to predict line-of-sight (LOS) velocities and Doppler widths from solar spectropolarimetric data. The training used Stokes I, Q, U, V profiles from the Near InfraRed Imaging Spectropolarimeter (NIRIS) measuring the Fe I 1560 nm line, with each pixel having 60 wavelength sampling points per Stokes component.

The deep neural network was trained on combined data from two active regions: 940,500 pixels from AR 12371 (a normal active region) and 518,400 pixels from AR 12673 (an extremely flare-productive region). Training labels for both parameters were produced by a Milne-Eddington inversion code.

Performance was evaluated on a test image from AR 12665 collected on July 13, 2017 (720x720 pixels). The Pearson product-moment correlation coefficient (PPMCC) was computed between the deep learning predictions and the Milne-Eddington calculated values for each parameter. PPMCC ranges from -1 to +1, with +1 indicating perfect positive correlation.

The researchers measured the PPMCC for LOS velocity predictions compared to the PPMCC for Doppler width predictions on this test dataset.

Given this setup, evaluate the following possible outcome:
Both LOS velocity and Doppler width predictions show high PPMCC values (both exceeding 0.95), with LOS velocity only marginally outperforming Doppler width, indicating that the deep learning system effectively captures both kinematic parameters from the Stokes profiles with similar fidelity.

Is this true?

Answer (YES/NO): NO